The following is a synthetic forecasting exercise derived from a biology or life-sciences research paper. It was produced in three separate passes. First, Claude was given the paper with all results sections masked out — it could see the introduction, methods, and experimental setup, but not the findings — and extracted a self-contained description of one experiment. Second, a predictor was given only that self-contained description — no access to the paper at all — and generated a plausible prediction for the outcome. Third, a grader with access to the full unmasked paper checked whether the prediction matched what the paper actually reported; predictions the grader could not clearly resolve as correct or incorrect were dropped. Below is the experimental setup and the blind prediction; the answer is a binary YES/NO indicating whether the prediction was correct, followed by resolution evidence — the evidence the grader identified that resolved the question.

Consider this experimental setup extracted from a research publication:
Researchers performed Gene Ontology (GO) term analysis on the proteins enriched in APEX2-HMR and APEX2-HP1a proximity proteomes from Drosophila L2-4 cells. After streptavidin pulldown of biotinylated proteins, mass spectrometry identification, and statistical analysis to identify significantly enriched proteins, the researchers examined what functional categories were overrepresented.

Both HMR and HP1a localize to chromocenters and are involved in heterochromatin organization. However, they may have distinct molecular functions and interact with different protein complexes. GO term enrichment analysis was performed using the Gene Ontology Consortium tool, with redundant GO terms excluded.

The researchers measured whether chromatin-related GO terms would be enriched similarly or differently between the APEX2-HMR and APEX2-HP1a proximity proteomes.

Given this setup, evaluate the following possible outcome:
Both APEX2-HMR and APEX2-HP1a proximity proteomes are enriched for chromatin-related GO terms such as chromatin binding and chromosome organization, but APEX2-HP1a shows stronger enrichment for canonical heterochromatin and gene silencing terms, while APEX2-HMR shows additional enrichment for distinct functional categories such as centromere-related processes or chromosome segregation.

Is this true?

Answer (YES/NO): YES